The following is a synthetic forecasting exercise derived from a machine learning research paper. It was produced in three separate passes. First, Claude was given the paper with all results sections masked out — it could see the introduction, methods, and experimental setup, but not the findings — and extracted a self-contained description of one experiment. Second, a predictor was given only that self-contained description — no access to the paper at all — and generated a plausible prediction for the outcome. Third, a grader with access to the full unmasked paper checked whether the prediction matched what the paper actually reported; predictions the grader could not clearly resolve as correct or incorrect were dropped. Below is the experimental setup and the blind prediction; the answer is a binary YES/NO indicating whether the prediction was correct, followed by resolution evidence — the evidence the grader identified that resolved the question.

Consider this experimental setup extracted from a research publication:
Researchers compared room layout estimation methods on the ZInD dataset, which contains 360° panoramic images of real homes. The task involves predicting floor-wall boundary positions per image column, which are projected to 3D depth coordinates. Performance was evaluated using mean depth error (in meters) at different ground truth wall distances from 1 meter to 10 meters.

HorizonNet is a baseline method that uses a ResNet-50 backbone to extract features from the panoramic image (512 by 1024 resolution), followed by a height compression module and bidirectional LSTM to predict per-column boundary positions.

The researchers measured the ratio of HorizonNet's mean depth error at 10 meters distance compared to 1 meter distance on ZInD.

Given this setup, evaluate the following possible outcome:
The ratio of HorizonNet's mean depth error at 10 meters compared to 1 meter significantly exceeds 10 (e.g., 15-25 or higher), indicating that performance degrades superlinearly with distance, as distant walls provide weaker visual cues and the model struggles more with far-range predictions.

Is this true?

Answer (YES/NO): YES